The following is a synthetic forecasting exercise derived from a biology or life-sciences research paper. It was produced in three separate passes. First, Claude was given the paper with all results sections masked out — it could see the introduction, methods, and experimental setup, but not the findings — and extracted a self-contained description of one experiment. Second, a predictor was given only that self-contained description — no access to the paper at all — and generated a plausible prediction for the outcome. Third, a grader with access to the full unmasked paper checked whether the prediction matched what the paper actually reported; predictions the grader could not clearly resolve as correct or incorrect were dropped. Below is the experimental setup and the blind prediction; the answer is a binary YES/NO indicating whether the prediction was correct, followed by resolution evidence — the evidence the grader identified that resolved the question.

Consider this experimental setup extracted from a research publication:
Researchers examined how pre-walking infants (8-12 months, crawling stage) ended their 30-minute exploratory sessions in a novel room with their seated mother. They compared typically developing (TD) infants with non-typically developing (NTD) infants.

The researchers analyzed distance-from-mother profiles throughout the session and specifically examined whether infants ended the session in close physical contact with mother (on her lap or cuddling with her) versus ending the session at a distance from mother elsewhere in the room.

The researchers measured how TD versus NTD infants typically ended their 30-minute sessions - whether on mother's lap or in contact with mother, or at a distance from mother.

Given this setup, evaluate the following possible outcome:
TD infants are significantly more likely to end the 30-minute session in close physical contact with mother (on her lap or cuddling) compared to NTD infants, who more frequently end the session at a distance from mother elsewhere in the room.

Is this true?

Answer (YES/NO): YES